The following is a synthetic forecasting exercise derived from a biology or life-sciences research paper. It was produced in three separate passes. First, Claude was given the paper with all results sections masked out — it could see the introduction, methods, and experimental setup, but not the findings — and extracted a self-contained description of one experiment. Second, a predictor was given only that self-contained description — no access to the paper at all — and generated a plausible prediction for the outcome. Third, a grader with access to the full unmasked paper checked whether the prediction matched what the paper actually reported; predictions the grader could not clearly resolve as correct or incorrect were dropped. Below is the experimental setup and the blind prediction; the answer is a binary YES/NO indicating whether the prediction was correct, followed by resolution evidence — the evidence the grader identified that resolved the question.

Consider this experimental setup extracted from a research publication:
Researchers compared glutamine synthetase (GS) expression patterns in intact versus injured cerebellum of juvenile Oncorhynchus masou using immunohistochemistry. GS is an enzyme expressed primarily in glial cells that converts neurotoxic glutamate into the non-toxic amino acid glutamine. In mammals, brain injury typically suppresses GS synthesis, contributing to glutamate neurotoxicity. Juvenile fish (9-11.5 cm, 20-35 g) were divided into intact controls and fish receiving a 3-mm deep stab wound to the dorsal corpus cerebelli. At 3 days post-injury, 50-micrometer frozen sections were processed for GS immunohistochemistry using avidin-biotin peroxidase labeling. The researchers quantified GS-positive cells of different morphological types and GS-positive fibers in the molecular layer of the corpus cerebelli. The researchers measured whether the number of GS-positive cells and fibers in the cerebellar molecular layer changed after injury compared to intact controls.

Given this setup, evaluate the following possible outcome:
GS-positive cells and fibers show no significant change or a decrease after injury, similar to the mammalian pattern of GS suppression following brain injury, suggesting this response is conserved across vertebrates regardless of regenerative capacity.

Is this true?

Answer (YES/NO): NO